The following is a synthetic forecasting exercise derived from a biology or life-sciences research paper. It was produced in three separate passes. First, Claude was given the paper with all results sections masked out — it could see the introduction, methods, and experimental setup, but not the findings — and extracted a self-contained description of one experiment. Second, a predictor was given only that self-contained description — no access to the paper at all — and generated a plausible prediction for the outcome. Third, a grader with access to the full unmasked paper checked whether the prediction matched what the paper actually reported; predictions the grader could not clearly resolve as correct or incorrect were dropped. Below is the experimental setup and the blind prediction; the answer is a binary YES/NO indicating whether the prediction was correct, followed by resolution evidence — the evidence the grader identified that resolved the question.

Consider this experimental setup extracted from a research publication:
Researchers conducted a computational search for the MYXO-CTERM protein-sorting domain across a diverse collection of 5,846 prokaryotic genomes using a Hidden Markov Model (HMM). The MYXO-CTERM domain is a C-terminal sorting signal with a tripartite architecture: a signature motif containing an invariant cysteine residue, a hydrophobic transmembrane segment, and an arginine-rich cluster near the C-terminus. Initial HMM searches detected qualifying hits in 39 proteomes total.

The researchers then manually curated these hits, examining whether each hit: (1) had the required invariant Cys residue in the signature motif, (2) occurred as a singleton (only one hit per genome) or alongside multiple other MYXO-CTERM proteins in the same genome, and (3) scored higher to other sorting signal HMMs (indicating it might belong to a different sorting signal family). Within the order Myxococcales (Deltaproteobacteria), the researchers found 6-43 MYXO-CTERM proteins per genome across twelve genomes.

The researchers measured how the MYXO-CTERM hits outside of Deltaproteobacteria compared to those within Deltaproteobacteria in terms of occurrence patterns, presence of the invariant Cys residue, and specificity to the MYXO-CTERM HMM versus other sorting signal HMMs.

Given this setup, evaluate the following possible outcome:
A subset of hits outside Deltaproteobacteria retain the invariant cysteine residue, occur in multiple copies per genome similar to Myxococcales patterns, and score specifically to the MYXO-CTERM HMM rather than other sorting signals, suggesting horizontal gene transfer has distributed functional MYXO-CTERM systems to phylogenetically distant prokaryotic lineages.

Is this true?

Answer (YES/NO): NO